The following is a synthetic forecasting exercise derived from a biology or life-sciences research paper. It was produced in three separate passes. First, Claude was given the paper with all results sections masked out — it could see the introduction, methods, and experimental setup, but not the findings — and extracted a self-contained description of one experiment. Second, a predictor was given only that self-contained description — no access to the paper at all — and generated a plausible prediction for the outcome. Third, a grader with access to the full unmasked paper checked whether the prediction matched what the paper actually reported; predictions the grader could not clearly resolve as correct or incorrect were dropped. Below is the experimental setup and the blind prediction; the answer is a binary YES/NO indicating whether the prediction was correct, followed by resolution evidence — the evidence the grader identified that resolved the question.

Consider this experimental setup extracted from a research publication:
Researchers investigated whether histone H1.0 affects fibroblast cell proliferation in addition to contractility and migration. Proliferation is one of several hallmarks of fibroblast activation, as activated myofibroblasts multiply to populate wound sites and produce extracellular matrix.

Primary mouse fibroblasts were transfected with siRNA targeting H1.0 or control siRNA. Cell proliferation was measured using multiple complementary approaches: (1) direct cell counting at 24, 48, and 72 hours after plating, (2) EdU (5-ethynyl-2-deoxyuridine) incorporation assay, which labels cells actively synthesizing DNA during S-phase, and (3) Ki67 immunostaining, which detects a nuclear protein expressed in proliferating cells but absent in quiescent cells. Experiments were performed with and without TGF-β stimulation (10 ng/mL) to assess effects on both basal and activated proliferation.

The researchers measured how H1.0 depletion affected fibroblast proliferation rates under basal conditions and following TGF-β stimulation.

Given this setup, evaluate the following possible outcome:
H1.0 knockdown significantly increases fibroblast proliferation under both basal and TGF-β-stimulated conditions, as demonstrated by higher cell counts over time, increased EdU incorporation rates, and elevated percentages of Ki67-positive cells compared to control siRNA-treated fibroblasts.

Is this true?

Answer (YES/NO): NO